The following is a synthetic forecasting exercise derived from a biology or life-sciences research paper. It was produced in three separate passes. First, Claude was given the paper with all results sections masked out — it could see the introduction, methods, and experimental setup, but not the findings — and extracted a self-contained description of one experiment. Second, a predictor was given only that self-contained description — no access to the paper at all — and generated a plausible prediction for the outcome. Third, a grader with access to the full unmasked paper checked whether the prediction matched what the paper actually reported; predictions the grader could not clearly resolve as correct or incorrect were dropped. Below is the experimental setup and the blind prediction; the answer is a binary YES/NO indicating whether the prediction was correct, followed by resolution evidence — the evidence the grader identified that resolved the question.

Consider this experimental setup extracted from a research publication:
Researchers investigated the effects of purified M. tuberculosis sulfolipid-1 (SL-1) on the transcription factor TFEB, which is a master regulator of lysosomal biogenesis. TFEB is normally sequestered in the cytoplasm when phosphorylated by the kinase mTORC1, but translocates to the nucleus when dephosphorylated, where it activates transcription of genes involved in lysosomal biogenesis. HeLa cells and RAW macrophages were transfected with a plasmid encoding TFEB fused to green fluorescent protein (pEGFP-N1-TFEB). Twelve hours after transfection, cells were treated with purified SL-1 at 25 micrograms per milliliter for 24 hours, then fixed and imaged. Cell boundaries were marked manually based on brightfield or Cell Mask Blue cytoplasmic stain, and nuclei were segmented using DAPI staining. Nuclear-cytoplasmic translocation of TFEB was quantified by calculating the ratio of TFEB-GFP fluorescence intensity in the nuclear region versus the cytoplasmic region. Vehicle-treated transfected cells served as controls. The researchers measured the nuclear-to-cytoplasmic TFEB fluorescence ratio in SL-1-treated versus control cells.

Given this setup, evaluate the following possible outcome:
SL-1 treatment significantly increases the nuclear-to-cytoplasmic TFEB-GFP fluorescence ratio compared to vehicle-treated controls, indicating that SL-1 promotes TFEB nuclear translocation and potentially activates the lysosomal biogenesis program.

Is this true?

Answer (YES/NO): YES